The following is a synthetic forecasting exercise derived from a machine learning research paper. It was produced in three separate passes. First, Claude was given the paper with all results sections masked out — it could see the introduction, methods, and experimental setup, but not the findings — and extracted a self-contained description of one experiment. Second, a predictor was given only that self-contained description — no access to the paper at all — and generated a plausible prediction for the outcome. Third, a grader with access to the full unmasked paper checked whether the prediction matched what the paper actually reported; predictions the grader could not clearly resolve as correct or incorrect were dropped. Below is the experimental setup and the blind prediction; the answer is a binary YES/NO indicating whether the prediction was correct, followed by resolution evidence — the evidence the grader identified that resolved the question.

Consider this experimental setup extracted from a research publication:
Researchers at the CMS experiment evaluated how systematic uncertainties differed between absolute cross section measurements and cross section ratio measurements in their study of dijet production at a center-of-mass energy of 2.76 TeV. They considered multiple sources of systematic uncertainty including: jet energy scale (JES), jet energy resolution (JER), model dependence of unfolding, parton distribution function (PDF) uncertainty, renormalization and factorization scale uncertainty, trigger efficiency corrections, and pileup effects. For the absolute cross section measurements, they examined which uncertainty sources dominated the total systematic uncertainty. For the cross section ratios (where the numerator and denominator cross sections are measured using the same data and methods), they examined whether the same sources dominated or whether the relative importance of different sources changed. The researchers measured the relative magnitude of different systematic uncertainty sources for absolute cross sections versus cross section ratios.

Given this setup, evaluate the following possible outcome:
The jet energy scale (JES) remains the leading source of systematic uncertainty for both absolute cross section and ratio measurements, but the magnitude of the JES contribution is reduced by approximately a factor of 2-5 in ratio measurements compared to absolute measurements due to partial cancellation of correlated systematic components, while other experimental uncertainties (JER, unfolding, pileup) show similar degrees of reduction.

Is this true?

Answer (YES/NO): NO